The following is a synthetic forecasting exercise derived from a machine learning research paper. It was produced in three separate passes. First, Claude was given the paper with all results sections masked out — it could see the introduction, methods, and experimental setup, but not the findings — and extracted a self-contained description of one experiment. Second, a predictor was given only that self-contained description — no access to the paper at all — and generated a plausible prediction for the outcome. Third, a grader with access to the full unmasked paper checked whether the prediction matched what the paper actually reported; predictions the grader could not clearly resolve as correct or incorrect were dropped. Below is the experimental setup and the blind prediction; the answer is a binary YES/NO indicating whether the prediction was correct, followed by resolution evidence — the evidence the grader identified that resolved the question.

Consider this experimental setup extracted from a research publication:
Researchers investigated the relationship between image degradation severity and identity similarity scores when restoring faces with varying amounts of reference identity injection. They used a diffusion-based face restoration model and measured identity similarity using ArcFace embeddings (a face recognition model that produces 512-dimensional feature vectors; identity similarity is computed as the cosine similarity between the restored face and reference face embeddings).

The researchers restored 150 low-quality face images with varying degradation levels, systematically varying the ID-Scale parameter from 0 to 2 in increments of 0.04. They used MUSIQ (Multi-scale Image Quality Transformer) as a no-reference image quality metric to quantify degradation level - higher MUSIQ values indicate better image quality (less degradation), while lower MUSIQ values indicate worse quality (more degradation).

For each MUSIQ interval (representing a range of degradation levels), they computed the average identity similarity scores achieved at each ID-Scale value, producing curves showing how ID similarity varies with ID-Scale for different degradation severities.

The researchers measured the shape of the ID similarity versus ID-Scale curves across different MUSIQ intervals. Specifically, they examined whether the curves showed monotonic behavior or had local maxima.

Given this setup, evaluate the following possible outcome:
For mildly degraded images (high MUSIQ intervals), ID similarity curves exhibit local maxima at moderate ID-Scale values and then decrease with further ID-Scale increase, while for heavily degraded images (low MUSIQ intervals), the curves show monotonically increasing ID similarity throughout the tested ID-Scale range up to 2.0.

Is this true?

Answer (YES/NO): NO